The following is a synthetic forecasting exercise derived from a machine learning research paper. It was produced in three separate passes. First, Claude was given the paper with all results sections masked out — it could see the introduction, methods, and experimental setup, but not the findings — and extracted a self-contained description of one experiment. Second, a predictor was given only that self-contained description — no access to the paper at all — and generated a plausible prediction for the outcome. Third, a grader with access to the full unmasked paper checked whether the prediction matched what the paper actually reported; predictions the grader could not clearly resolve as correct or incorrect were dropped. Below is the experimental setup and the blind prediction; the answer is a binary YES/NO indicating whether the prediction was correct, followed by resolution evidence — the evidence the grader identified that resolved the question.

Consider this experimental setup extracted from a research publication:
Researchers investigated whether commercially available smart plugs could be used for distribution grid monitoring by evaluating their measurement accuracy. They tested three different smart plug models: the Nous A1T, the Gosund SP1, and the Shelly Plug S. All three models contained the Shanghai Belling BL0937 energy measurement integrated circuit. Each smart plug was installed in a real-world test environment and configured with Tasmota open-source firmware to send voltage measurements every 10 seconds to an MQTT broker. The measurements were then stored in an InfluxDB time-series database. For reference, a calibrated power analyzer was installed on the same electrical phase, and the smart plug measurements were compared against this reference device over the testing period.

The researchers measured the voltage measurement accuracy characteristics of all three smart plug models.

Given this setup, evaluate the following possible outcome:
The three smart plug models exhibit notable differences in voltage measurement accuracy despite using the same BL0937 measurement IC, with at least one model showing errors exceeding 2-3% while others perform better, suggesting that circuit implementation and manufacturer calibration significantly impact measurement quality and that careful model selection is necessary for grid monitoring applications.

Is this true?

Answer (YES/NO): NO